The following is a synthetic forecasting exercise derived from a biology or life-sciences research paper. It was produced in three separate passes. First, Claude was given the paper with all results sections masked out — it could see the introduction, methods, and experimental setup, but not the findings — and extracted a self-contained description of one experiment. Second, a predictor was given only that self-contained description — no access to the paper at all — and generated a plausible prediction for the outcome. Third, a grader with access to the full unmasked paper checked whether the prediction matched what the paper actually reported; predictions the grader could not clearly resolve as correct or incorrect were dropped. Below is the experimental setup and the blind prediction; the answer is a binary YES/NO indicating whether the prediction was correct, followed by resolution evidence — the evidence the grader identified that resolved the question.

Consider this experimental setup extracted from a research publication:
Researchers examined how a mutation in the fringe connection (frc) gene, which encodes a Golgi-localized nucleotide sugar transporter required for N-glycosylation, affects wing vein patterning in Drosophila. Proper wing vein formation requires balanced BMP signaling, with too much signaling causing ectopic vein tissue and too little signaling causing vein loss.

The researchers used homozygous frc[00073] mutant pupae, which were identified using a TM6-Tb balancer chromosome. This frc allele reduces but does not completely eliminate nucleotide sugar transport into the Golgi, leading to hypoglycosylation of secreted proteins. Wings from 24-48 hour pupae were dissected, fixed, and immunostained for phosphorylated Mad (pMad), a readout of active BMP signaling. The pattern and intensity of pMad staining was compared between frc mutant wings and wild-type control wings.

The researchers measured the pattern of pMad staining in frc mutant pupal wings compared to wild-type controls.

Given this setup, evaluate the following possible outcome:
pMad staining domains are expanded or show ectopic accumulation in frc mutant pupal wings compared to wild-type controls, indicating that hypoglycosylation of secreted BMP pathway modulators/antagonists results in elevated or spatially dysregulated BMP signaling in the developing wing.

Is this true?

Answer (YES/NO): NO